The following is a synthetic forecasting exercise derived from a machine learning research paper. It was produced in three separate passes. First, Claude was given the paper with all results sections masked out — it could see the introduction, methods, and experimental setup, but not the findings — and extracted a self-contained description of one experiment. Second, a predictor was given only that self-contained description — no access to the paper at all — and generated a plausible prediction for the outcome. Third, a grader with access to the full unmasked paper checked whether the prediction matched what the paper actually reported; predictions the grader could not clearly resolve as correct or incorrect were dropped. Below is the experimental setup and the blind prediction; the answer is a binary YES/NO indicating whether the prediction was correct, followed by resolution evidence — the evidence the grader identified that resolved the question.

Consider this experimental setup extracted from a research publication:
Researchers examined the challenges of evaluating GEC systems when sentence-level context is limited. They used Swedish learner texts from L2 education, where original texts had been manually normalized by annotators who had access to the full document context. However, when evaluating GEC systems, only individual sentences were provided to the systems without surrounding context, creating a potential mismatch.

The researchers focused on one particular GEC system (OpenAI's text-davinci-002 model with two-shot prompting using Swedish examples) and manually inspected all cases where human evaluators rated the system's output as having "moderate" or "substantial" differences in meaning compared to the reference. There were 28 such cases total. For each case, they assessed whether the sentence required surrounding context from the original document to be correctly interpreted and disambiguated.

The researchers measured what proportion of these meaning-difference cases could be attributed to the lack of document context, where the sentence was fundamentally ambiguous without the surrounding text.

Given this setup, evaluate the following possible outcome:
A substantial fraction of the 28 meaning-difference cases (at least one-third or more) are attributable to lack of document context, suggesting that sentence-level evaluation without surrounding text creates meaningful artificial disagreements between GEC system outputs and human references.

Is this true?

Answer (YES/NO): NO